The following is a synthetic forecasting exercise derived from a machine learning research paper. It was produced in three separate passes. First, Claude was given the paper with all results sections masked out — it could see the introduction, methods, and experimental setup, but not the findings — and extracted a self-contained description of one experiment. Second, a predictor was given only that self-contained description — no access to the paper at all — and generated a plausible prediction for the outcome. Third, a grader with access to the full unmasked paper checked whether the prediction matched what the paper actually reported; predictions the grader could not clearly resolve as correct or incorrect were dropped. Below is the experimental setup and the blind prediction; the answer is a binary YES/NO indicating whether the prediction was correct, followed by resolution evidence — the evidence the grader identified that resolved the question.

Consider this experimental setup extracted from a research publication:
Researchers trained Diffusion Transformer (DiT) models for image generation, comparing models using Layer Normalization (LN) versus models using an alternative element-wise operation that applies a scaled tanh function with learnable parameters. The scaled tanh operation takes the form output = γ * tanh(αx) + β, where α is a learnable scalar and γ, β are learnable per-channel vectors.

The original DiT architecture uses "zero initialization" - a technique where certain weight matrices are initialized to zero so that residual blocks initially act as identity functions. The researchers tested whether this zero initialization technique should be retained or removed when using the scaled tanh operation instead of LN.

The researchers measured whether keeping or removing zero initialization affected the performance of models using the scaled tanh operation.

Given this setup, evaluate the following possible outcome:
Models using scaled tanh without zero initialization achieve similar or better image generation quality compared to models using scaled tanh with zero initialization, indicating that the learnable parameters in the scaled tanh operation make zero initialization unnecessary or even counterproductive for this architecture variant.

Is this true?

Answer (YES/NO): YES